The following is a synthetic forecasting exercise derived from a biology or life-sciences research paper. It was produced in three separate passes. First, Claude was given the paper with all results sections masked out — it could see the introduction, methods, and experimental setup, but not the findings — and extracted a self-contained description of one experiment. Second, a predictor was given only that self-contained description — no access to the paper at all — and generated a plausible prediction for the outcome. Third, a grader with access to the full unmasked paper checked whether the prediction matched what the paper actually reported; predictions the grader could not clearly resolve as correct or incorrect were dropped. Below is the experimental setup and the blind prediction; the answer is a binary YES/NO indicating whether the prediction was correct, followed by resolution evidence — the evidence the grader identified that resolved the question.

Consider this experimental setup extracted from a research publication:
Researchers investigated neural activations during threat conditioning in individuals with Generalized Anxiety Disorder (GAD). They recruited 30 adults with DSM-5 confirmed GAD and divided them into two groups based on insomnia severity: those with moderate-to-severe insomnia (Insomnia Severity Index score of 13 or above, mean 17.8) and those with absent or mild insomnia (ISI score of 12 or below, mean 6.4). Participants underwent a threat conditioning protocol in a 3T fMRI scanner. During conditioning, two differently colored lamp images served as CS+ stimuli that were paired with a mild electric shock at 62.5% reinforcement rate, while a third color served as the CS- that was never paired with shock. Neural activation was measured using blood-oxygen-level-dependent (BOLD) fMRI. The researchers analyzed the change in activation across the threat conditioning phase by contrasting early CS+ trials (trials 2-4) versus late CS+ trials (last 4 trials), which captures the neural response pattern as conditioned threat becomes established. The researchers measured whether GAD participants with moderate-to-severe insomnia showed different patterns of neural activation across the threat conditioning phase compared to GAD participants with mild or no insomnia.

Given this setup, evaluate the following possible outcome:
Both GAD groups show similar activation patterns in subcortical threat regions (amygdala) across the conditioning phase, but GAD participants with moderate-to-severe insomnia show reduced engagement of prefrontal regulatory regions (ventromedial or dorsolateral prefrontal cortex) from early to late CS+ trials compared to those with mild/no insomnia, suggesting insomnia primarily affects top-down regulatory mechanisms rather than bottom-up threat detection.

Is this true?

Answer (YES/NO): NO